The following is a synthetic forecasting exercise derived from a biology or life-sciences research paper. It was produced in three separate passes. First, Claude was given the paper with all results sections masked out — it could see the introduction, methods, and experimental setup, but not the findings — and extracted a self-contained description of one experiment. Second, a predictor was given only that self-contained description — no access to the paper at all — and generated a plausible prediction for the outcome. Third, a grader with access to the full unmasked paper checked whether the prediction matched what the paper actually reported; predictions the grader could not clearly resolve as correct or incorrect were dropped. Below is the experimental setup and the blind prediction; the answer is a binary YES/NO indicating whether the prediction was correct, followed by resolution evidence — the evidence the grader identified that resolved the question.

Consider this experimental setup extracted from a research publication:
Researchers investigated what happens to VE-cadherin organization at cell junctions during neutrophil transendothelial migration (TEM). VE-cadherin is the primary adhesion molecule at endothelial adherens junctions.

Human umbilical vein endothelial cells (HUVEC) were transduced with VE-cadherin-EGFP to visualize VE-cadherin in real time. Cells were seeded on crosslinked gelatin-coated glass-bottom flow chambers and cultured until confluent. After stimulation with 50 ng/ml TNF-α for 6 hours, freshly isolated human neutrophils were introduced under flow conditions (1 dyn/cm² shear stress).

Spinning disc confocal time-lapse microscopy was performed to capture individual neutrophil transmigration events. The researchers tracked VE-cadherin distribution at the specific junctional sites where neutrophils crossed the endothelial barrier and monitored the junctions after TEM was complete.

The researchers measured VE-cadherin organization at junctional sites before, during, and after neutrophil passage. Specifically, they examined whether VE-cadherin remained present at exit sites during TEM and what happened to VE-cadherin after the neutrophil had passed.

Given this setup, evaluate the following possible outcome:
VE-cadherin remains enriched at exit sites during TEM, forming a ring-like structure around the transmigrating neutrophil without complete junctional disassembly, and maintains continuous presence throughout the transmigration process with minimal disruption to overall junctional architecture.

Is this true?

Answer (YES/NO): NO